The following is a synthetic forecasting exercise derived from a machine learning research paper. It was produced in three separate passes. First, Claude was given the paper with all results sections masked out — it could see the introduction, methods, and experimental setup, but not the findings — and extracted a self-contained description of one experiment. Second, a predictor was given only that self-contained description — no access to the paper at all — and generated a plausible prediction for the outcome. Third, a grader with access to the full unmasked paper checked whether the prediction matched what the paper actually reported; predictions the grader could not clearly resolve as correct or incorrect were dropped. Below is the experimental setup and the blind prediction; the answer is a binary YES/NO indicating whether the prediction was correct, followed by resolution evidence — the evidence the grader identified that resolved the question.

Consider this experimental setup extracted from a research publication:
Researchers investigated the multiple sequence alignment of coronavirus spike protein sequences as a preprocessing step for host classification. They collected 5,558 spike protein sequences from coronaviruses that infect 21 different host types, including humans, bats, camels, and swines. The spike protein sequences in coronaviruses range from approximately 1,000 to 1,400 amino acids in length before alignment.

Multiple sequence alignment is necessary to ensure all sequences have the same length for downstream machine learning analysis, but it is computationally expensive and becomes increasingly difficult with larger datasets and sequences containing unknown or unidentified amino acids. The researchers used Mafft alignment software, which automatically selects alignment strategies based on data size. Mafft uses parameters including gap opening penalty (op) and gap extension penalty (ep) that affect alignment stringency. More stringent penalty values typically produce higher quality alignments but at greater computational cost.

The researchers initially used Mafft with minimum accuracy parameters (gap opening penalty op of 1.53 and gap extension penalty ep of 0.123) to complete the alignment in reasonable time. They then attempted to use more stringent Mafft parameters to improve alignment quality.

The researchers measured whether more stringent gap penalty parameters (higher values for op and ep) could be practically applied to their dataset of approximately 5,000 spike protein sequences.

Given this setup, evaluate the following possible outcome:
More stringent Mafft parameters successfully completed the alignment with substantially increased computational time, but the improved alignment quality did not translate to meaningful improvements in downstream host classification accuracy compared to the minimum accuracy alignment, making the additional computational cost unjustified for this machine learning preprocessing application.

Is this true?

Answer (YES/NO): NO